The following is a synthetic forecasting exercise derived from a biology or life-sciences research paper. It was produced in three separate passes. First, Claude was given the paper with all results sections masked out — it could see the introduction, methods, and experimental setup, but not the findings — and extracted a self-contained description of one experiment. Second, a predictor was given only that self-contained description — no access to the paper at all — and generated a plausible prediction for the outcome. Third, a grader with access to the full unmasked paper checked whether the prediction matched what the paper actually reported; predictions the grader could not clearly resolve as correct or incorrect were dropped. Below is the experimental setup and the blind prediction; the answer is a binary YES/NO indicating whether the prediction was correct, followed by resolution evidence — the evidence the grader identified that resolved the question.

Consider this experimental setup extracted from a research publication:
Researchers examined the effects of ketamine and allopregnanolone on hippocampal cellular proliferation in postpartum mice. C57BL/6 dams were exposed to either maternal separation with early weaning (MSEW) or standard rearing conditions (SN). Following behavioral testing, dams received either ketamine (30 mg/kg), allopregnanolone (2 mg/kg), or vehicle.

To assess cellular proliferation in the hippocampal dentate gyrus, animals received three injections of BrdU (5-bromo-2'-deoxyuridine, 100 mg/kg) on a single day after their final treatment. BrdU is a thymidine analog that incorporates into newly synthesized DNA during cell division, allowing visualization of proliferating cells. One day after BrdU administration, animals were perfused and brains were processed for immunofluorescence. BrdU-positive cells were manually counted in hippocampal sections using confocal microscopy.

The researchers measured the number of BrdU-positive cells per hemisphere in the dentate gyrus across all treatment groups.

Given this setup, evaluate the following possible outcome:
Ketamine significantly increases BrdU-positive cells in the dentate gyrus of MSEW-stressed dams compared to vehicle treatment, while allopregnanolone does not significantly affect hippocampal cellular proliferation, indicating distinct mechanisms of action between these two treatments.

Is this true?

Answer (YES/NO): NO